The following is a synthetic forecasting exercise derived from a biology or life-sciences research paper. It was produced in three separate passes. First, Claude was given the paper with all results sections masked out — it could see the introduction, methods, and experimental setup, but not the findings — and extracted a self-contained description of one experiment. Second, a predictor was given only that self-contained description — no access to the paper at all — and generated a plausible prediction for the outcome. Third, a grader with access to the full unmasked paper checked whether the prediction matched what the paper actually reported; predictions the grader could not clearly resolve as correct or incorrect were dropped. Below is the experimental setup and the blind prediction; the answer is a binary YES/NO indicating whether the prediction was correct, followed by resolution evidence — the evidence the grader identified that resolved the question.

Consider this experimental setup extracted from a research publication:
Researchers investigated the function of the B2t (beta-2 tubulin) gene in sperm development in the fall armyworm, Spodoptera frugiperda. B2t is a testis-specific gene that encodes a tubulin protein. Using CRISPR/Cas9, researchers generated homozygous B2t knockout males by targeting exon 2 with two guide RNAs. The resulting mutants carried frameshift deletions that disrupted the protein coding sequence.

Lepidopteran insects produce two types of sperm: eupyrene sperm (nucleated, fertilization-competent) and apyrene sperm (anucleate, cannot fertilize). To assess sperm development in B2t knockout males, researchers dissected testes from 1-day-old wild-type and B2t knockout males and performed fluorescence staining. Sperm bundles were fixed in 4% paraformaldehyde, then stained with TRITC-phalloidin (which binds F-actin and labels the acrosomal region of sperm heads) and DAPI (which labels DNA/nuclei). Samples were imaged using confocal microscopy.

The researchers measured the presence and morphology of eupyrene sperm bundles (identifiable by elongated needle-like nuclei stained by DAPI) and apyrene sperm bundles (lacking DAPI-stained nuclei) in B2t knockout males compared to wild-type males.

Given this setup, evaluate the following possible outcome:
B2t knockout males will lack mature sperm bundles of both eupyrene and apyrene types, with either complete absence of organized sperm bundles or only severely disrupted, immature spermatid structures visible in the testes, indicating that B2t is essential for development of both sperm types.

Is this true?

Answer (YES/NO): NO